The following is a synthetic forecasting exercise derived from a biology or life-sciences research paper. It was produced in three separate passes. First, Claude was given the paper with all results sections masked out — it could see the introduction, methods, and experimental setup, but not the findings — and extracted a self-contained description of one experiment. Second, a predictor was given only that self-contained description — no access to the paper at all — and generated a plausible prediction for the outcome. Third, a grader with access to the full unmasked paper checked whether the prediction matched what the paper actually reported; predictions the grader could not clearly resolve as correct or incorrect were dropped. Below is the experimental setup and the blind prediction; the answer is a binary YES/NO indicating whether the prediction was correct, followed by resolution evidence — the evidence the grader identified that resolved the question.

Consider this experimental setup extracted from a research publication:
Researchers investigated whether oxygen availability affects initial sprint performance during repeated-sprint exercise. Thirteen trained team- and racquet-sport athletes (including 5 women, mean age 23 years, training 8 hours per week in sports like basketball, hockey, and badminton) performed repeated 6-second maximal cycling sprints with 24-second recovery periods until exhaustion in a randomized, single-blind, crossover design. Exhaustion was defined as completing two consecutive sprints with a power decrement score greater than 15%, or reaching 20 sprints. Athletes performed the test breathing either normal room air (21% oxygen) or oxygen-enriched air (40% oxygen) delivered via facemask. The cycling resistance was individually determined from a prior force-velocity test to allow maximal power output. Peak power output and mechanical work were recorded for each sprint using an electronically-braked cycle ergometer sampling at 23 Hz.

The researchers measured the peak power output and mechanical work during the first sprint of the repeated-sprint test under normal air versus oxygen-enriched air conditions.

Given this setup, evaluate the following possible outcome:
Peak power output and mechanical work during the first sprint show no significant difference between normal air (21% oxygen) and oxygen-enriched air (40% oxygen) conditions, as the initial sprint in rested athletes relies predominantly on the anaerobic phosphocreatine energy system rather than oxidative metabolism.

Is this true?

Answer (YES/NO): YES